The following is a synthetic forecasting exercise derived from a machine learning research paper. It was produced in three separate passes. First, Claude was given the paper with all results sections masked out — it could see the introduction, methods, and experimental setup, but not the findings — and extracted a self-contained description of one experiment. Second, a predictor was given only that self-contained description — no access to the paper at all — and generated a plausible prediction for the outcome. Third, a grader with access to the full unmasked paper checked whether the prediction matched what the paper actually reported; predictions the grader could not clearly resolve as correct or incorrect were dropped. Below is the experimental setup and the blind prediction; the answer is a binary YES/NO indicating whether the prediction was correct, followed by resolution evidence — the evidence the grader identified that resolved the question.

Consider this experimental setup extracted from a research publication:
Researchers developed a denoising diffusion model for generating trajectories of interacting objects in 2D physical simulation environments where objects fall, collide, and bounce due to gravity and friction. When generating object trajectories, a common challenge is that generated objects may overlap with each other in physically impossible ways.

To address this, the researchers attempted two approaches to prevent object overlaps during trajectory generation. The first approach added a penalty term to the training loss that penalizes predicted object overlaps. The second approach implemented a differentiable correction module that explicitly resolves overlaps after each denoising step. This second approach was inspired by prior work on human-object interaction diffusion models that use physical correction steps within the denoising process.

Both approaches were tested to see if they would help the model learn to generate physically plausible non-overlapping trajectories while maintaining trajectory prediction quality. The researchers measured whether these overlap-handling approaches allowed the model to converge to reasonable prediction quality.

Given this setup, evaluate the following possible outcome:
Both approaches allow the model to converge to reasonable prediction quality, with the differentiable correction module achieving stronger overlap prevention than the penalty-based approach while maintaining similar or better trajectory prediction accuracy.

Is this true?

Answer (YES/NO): NO